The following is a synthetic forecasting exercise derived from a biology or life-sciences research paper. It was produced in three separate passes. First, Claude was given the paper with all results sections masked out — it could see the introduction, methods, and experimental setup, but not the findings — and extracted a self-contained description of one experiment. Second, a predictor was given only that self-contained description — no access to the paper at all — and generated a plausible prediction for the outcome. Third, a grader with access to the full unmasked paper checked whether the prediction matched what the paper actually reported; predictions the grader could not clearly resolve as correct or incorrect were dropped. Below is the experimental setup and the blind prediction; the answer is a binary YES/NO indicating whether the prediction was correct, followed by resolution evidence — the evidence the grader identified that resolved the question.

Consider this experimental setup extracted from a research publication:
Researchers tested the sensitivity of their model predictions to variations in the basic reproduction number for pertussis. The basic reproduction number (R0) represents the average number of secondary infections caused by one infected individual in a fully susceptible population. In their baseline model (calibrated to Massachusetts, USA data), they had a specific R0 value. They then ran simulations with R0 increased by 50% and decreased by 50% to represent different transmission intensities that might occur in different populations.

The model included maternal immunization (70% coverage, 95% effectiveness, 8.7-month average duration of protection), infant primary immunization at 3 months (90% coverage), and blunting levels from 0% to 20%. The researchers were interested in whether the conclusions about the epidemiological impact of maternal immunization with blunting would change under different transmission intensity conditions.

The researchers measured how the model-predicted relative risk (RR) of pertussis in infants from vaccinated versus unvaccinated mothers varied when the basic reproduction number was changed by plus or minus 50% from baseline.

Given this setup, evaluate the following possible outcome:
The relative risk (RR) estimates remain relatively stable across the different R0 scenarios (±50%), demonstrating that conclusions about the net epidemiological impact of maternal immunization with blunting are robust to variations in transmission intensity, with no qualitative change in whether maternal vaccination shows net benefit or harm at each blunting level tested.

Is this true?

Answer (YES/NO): YES